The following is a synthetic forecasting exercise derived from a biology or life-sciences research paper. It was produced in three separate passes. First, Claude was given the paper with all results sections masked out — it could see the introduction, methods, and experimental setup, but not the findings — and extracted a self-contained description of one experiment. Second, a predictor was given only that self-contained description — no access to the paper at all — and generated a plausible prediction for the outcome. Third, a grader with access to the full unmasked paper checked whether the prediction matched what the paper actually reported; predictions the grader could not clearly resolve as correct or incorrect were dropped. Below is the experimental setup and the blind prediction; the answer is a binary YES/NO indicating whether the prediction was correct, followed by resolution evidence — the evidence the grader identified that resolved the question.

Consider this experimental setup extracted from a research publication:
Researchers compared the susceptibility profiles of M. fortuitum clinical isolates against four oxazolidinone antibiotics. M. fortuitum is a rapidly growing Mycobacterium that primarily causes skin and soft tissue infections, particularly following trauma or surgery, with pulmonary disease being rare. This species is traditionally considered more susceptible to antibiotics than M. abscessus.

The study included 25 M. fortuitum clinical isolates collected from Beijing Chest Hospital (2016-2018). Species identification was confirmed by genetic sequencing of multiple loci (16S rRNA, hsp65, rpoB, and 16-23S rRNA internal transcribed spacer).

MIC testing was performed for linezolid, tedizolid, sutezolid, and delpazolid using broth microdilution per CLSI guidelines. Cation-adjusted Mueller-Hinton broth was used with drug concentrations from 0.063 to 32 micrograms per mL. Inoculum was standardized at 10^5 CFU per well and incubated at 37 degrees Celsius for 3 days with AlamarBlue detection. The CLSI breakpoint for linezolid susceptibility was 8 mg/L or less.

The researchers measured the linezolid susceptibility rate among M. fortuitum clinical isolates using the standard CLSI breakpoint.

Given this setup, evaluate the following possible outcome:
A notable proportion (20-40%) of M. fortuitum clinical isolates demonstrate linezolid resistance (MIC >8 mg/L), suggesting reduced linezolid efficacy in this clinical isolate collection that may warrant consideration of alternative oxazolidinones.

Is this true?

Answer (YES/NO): NO